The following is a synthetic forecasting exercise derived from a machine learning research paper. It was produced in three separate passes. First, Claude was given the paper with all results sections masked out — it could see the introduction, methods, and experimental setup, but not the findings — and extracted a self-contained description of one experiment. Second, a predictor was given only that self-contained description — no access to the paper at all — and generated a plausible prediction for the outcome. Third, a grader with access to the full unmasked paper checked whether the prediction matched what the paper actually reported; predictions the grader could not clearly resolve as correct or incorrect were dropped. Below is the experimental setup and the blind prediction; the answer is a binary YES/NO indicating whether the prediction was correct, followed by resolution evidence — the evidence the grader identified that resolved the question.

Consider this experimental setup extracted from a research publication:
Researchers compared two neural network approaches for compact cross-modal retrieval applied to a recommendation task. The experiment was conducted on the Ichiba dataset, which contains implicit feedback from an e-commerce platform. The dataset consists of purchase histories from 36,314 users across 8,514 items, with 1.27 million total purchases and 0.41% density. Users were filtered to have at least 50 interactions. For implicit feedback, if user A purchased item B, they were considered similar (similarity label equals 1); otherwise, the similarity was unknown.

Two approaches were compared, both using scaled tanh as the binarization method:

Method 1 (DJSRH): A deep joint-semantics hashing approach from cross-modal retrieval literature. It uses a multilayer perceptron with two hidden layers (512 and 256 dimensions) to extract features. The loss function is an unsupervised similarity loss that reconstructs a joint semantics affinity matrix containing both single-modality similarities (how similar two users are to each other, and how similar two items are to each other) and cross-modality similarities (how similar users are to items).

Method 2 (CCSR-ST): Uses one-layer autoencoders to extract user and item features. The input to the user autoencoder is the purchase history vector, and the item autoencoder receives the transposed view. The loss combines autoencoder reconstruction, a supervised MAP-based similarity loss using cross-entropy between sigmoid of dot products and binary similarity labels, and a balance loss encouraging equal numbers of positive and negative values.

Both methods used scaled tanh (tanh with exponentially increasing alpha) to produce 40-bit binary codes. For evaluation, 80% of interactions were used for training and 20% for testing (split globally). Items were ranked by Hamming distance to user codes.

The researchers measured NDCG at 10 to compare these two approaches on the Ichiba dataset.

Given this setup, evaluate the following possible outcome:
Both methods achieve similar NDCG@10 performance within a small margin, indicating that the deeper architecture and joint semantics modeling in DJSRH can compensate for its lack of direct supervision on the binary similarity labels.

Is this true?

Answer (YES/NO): NO